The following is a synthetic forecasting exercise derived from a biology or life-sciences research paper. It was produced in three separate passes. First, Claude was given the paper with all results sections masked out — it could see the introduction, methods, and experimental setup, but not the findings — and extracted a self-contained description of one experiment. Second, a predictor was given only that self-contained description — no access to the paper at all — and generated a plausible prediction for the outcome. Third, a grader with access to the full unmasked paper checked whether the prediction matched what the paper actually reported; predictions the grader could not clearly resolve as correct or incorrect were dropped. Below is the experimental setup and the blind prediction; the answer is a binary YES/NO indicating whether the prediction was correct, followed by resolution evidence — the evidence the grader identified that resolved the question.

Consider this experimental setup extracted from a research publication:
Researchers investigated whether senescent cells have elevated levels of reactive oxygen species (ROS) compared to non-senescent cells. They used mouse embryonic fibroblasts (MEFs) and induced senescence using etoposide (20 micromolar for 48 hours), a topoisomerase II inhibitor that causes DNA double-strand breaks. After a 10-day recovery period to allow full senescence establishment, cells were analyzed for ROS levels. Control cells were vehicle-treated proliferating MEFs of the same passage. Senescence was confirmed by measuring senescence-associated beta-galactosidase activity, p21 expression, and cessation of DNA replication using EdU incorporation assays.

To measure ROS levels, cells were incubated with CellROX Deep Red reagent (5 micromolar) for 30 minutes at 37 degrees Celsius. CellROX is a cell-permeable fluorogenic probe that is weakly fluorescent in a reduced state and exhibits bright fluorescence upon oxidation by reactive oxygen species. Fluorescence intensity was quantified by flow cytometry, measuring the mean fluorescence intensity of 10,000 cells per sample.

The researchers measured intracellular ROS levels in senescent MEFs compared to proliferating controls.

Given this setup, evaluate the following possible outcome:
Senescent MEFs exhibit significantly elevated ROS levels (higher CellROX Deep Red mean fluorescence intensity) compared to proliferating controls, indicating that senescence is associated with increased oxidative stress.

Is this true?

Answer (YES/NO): YES